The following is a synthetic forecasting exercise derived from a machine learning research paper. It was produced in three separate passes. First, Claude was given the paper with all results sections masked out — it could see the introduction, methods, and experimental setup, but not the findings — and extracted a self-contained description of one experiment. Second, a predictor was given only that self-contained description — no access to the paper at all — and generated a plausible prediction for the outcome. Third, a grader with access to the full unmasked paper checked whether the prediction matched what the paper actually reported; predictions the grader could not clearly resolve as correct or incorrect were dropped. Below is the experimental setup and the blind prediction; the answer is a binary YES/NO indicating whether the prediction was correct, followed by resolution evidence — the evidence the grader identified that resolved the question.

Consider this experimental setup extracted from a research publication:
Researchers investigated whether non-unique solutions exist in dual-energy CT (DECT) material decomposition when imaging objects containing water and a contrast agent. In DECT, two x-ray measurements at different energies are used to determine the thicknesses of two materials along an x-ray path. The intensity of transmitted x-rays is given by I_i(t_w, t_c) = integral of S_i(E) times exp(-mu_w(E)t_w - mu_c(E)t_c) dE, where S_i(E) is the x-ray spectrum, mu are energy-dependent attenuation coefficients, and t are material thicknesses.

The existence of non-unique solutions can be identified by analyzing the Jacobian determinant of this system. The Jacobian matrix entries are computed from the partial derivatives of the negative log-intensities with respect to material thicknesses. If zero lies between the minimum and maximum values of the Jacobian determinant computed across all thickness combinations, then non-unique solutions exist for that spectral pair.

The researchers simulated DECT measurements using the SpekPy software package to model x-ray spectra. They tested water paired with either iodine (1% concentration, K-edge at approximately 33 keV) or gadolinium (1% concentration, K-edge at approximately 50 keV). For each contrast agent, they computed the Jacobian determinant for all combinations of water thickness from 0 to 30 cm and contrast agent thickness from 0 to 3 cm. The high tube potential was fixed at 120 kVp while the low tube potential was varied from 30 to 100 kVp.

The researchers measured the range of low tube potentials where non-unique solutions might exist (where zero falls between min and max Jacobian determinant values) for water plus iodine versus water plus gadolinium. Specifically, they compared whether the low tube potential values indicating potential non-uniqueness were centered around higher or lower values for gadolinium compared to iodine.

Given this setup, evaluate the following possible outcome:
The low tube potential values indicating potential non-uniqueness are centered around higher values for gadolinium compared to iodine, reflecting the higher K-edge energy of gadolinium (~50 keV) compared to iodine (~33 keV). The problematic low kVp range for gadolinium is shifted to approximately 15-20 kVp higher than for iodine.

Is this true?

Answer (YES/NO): NO